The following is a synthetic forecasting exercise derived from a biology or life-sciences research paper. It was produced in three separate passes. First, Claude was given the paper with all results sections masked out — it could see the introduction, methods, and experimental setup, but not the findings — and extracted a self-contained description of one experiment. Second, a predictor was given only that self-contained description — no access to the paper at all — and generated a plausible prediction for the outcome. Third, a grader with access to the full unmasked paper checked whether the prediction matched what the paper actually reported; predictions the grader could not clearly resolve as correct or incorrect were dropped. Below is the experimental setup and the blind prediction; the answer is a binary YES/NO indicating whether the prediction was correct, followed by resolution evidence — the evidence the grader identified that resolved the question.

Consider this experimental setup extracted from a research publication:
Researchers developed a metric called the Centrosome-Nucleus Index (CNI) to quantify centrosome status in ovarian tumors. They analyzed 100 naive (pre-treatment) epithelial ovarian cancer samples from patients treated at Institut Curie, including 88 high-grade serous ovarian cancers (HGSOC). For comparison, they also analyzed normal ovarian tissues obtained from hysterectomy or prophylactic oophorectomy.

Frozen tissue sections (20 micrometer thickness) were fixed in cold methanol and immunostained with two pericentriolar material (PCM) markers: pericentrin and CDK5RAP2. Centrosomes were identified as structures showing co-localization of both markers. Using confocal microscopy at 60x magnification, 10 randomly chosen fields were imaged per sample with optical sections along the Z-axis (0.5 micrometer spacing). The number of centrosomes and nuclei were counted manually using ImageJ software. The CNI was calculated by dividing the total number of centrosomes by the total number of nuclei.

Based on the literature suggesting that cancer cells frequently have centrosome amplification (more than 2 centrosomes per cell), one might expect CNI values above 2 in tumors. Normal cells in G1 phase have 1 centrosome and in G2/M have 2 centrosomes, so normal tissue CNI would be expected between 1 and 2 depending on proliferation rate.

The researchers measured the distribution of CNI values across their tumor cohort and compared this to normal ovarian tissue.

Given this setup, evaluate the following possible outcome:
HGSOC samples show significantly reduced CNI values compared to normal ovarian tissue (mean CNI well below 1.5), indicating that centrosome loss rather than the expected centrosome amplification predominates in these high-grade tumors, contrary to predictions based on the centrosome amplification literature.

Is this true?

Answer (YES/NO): NO